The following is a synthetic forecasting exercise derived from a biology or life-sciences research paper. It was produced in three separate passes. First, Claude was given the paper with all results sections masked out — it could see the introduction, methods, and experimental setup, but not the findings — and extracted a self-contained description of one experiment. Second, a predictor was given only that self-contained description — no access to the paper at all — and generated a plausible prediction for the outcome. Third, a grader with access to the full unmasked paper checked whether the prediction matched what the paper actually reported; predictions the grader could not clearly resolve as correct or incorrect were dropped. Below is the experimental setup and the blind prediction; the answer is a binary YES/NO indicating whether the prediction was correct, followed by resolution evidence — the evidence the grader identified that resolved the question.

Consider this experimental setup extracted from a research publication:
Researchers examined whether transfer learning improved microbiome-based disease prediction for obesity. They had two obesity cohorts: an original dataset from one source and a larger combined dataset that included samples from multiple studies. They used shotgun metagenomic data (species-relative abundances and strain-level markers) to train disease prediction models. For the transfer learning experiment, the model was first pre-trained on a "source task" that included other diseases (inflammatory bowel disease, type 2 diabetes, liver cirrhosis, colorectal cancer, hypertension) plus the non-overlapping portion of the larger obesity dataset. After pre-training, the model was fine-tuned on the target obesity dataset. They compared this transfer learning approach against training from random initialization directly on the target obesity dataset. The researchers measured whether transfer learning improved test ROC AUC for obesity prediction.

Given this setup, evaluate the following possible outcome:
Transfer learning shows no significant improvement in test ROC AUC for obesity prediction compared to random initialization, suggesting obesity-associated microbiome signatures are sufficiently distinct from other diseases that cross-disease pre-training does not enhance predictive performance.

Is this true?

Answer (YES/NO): NO